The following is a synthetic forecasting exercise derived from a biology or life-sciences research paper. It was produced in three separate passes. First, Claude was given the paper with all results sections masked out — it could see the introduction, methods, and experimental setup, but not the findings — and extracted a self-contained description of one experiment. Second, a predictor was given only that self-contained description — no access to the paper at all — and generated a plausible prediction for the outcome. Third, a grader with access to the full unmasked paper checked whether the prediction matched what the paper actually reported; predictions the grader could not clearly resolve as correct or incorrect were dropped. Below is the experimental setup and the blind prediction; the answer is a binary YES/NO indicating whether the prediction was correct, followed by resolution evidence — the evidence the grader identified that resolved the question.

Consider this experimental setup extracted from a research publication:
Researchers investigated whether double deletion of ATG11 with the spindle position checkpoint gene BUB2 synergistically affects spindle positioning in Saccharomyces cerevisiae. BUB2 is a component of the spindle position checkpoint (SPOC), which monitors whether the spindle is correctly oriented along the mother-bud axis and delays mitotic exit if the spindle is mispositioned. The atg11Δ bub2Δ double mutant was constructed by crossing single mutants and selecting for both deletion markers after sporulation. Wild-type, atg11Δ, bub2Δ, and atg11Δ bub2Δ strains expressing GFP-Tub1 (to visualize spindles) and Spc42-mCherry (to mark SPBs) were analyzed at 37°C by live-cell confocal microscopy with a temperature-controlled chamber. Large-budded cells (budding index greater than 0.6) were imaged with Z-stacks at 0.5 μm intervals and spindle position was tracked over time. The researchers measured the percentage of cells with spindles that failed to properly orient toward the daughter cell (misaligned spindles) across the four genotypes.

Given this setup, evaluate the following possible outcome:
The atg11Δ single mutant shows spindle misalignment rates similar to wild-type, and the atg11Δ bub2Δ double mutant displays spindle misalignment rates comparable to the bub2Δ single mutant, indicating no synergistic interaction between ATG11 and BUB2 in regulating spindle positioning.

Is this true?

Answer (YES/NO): NO